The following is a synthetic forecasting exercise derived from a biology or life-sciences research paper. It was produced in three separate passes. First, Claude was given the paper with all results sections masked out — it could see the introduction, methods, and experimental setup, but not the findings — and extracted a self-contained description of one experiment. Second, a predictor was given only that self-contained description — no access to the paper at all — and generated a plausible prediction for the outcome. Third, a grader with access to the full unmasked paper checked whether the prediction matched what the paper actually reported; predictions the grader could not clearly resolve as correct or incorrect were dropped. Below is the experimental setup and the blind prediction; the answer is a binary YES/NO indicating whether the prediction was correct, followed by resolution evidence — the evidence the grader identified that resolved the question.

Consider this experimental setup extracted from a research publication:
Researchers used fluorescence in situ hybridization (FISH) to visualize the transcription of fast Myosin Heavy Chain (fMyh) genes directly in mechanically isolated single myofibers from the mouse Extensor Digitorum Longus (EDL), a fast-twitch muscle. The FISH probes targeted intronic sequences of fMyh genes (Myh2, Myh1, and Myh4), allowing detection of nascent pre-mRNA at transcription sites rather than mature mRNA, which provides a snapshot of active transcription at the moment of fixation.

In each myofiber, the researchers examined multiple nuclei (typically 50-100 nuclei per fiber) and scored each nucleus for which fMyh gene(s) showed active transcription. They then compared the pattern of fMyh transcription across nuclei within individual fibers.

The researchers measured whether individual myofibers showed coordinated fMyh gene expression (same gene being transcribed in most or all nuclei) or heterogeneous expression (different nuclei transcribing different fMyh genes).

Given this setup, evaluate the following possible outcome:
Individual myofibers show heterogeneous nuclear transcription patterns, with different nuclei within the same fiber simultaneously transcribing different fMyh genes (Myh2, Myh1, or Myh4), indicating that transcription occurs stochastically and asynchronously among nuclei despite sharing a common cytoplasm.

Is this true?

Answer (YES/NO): NO